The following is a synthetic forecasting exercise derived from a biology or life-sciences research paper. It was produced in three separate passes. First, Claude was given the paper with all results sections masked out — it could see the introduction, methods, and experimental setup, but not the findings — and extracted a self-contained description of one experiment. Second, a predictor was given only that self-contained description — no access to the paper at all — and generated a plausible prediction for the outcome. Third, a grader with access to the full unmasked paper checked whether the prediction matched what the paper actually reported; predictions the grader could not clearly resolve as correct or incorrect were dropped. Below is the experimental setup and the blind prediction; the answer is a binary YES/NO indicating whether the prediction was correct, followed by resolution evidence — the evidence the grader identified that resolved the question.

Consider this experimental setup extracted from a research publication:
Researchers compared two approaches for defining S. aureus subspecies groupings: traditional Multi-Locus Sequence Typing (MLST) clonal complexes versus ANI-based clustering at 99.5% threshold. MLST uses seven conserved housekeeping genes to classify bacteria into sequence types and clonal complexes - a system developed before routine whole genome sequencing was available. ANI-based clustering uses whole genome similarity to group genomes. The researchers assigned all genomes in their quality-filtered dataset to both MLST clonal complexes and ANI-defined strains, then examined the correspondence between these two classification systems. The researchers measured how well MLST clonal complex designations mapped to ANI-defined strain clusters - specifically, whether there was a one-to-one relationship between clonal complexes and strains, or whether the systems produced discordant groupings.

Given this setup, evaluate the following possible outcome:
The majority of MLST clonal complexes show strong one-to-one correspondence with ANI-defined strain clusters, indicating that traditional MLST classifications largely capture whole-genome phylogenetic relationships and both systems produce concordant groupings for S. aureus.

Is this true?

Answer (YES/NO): NO